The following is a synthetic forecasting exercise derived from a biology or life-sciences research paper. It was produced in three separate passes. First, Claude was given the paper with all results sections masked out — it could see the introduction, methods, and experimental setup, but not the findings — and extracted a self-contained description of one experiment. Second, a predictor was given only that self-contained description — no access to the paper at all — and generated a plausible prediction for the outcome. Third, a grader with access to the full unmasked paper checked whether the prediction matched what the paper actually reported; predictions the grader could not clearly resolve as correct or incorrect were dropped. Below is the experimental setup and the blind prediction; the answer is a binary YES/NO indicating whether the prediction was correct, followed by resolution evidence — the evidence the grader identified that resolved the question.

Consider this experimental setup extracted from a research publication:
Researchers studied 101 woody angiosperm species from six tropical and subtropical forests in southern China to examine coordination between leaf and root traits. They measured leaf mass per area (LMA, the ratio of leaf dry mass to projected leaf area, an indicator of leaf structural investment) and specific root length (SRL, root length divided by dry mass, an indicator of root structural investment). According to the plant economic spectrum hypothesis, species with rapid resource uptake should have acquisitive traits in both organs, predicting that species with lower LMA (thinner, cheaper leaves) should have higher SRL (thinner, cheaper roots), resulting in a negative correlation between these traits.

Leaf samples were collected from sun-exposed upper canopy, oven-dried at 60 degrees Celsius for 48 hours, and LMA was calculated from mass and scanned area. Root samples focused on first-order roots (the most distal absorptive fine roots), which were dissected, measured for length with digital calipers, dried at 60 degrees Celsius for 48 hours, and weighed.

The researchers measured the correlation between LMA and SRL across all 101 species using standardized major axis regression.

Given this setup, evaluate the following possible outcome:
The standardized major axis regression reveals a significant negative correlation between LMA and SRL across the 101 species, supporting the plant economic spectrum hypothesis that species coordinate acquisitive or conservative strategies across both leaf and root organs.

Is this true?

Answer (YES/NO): NO